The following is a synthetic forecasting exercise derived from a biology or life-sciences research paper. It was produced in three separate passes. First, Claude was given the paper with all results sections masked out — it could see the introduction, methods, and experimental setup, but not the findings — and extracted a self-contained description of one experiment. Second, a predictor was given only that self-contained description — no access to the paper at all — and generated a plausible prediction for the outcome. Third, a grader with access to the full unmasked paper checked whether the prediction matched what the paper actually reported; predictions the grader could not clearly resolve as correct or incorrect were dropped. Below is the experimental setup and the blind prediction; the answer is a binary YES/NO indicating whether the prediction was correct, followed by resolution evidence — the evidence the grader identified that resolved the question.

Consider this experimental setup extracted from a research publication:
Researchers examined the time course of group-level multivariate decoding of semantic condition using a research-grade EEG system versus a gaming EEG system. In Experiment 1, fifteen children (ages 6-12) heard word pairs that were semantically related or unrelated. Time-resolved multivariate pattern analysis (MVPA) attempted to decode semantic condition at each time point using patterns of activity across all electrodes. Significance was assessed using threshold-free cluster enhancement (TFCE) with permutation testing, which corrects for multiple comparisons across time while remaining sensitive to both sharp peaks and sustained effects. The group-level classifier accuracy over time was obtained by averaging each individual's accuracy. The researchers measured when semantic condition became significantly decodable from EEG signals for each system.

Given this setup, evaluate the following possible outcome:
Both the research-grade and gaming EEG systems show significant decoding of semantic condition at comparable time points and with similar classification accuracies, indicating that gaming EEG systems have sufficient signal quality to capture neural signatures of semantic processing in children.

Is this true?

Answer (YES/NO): NO